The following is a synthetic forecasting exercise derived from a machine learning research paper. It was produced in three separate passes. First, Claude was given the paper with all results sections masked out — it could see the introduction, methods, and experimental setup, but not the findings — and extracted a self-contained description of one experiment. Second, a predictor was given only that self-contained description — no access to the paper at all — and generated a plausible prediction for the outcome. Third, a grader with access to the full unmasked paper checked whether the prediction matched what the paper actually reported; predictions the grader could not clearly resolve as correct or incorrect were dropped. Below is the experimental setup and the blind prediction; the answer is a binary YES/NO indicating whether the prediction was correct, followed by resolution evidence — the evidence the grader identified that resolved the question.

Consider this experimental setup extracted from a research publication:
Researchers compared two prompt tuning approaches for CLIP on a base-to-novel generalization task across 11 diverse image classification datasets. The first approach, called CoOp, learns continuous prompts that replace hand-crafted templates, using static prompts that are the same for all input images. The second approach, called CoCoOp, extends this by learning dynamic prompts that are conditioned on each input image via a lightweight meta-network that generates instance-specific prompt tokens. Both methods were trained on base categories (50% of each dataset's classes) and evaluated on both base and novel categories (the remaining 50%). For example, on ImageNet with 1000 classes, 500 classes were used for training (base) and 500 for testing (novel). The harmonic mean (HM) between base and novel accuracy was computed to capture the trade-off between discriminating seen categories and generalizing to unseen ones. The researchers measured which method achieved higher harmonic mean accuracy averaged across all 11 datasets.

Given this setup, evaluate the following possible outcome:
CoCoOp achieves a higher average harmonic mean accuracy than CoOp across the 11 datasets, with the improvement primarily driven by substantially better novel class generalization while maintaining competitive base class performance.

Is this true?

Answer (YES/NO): YES